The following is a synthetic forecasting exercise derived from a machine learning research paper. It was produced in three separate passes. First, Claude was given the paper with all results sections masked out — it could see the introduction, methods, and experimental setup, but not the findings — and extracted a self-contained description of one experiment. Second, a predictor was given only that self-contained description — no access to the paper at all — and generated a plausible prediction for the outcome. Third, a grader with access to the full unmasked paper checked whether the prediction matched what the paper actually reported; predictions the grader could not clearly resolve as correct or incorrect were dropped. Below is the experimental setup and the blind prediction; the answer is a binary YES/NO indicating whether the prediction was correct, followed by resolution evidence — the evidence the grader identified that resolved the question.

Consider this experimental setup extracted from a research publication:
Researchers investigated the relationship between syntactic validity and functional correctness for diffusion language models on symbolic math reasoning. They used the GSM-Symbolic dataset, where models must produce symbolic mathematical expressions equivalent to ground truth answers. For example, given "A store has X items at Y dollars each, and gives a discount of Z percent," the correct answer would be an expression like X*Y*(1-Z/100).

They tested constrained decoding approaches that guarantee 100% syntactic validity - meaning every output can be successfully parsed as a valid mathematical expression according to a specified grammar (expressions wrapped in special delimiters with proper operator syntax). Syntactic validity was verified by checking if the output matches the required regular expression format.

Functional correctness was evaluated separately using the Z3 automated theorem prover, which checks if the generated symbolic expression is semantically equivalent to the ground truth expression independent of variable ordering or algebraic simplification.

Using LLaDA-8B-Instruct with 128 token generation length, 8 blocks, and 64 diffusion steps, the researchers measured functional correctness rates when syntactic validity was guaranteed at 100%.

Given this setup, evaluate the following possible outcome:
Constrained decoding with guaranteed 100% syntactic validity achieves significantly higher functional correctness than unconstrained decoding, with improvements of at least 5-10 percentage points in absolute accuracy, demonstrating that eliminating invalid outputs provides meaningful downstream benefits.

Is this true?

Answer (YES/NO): YES